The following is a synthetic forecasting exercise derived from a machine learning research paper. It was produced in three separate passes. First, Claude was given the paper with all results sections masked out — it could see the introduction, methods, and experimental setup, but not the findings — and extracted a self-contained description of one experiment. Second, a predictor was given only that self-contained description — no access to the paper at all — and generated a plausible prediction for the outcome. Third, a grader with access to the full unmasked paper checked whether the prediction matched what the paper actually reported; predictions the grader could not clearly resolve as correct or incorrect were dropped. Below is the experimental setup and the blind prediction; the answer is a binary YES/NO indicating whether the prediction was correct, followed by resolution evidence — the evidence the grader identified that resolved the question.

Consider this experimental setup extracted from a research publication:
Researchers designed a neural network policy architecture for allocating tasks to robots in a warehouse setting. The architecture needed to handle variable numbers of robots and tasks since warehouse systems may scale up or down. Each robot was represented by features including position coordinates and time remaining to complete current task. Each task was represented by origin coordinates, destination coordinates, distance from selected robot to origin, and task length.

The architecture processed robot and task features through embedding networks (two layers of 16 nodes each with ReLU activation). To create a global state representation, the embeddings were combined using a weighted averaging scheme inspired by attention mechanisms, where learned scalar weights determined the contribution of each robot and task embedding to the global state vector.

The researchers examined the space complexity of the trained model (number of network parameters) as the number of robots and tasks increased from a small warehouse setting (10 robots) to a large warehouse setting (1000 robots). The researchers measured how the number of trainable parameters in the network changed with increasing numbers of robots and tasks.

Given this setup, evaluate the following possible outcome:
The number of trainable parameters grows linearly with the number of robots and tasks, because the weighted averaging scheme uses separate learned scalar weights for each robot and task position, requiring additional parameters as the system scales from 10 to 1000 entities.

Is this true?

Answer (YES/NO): NO